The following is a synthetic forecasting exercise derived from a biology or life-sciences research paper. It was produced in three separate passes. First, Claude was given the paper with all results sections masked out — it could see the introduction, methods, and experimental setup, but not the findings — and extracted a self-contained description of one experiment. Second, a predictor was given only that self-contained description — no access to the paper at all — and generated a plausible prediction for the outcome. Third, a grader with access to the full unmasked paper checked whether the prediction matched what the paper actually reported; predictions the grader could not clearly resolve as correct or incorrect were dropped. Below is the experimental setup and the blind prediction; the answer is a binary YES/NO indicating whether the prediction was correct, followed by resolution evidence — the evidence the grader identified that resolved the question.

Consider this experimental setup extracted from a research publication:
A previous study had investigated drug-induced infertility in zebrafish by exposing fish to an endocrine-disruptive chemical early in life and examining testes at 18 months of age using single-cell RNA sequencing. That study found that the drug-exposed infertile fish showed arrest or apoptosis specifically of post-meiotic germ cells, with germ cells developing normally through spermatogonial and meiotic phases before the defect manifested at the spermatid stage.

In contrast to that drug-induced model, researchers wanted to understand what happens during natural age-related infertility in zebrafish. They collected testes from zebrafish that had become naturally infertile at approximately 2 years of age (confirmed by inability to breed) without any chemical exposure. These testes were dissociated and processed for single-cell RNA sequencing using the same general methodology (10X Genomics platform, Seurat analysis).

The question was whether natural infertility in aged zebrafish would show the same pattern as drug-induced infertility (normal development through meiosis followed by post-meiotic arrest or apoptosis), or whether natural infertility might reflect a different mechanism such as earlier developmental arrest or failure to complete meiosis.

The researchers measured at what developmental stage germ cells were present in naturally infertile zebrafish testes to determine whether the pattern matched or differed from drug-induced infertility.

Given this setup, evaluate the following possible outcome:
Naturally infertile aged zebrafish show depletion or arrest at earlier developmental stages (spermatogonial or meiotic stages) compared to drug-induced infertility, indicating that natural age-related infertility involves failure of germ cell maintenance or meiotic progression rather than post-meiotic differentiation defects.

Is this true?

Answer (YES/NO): YES